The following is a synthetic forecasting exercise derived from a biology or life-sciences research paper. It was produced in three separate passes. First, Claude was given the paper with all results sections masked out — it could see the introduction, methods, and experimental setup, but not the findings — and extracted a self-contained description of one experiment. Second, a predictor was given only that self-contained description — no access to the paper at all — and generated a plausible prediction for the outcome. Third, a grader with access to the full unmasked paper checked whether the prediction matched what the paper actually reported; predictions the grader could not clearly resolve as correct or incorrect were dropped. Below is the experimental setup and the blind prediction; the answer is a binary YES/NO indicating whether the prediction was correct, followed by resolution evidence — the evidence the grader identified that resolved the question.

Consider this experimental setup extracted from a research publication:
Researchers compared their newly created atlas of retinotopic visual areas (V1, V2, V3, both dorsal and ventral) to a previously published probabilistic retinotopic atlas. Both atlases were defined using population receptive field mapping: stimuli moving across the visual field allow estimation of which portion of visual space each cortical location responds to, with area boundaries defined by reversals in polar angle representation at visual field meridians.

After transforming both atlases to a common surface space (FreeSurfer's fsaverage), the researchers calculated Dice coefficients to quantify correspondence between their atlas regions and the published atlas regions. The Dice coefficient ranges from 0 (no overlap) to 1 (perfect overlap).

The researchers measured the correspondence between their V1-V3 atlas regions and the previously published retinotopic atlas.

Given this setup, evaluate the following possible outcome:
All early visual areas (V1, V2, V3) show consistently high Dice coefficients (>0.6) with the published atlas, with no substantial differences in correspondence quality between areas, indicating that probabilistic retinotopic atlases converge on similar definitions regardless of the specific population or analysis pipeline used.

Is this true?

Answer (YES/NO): NO